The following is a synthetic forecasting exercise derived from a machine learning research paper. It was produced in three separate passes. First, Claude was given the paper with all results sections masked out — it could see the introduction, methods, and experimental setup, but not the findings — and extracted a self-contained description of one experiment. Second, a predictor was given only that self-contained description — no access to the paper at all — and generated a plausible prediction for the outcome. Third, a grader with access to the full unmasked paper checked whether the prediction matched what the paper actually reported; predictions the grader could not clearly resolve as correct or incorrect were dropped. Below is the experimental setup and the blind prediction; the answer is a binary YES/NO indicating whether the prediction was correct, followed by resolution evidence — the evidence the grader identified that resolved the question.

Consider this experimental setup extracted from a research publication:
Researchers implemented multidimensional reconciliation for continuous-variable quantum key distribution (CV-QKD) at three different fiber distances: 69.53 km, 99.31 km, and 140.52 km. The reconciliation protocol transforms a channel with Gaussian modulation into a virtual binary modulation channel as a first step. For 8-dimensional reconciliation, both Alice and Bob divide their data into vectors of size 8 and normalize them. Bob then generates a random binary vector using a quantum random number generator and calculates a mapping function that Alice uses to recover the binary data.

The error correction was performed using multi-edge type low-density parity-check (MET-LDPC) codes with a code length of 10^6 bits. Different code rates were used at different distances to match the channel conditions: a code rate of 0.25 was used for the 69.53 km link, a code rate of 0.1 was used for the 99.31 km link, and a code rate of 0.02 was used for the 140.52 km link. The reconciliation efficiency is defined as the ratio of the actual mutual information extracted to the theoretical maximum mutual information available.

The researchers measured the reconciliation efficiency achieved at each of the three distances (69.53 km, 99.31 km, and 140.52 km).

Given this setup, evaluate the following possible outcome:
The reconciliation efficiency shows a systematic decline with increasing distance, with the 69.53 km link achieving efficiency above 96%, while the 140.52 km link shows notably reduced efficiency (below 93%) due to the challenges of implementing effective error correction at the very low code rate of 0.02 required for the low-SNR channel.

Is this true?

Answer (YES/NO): NO